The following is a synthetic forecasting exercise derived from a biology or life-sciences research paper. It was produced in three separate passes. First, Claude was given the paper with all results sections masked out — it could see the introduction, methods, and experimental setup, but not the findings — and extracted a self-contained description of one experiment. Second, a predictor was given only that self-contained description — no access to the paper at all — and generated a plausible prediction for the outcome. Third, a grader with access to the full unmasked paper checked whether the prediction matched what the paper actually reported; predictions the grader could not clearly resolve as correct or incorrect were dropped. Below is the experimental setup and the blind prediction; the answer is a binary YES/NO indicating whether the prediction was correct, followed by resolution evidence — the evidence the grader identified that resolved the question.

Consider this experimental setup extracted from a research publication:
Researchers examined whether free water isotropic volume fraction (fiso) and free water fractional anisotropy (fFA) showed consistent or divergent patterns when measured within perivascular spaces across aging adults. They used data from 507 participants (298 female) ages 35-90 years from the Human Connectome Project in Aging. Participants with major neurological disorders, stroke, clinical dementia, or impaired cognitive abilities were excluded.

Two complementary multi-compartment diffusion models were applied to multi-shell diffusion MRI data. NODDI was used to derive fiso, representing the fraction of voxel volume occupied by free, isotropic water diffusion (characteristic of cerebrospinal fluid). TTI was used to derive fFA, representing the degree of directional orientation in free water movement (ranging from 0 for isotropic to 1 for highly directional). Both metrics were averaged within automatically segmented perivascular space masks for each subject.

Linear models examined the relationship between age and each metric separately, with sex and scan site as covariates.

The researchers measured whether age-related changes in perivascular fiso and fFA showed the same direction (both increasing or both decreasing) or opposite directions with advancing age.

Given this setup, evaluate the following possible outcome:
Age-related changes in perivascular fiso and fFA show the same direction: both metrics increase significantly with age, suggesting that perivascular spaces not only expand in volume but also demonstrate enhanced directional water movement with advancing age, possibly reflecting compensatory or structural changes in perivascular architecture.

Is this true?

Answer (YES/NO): NO